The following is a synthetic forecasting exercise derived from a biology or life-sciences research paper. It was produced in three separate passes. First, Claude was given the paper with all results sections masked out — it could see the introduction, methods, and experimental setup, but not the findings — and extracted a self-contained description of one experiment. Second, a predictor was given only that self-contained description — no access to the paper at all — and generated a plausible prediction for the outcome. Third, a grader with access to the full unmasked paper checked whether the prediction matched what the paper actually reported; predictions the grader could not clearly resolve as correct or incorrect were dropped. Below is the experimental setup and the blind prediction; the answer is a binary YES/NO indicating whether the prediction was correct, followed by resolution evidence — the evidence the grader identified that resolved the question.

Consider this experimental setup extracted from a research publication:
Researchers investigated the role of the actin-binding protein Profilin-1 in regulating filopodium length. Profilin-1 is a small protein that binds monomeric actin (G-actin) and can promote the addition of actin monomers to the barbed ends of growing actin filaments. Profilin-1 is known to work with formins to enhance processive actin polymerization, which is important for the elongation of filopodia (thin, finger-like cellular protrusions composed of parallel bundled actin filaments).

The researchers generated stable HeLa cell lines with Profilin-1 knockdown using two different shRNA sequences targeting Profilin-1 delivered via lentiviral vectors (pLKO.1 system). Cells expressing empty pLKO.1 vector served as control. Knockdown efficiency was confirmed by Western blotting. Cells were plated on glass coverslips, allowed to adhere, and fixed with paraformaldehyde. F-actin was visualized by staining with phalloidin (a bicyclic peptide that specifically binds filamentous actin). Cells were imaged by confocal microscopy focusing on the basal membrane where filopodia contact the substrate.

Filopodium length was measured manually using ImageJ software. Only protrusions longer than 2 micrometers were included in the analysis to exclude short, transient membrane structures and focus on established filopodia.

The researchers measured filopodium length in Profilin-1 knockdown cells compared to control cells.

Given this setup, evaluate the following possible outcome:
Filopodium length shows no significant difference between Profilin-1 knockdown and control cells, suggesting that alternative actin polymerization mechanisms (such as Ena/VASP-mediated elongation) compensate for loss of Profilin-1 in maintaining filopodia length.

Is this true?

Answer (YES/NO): NO